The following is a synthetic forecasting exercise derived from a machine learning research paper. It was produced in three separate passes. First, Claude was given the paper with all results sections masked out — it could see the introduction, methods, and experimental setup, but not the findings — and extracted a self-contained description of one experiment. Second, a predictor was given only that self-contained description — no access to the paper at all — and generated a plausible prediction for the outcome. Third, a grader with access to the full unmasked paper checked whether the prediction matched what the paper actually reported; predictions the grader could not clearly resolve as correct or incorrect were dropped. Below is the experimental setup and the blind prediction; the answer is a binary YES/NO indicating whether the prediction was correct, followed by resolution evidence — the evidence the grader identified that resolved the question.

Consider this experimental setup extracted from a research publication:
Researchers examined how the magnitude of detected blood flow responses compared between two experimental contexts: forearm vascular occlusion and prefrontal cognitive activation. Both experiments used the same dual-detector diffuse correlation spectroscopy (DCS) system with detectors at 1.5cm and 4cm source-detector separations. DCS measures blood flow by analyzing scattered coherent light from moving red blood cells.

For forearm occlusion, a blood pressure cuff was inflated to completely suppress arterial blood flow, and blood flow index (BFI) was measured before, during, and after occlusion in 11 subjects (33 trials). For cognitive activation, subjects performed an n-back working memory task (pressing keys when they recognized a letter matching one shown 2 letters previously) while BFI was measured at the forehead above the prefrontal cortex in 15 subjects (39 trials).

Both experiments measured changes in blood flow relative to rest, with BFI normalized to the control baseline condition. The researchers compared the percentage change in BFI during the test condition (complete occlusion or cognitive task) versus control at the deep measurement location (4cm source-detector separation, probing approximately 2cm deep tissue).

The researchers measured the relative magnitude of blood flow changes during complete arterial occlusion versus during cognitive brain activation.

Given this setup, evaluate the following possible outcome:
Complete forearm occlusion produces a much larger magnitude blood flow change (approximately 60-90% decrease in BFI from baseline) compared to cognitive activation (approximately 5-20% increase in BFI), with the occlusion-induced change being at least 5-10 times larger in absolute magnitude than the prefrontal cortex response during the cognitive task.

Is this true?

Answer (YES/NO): YES